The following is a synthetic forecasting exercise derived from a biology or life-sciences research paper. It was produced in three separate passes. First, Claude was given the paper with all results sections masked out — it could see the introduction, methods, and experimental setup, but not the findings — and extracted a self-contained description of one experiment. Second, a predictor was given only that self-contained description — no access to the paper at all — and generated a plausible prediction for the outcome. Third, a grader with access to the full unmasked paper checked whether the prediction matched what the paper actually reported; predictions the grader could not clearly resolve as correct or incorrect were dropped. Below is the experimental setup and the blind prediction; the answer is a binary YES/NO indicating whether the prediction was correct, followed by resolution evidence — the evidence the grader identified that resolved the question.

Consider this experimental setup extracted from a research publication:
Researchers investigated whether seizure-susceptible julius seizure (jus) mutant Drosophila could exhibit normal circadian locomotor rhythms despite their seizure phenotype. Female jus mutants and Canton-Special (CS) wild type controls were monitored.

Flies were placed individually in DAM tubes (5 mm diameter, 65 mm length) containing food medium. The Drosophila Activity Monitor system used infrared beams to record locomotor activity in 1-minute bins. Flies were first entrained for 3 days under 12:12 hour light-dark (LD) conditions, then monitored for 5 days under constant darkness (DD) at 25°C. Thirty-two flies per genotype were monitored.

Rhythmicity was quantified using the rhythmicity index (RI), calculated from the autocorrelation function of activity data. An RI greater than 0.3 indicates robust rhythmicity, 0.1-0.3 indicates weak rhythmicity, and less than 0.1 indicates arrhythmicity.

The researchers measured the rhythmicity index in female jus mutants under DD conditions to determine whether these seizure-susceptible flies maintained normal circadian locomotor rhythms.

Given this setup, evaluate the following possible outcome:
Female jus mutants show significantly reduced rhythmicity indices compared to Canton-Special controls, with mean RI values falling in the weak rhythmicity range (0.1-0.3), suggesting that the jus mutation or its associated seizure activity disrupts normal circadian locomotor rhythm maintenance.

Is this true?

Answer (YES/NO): NO